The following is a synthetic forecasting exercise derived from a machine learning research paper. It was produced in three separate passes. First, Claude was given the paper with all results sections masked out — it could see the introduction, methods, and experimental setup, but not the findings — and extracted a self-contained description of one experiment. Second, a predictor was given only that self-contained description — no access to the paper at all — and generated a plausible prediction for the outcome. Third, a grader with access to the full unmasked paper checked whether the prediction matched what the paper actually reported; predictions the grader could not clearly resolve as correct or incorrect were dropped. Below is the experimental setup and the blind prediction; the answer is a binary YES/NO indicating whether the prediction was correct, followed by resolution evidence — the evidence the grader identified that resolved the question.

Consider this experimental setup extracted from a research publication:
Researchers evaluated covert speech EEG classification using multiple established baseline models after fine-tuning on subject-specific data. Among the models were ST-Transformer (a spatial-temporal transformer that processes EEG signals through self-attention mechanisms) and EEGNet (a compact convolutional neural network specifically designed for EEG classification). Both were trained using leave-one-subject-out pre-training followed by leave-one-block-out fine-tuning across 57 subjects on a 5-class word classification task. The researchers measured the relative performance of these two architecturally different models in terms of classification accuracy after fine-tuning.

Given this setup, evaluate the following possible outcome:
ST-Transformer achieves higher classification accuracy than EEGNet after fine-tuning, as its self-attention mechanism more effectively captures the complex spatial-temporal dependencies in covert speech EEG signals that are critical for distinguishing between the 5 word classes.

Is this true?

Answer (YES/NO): NO